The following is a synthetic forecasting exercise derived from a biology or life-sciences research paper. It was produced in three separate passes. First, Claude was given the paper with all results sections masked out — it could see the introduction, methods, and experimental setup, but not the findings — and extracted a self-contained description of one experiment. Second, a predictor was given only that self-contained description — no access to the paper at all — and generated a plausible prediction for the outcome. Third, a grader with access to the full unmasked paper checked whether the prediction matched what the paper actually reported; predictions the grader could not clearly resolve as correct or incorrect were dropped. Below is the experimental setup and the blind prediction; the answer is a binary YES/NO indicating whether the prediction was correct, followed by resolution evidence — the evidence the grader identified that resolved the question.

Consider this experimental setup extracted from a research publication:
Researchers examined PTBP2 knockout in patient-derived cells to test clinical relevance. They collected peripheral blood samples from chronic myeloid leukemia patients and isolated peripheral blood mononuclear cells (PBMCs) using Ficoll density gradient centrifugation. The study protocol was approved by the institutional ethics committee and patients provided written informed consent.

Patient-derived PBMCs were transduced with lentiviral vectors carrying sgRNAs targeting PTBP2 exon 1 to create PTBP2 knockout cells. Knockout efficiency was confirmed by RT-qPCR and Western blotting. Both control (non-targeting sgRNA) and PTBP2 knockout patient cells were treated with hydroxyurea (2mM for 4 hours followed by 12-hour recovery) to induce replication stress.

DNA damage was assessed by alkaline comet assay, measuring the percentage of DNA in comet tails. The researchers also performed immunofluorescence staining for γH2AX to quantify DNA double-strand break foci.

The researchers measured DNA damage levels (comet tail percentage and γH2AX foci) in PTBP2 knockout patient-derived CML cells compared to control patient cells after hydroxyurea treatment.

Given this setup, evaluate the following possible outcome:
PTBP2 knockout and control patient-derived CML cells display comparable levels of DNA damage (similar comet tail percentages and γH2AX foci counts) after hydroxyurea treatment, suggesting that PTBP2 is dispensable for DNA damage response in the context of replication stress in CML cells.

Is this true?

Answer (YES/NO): NO